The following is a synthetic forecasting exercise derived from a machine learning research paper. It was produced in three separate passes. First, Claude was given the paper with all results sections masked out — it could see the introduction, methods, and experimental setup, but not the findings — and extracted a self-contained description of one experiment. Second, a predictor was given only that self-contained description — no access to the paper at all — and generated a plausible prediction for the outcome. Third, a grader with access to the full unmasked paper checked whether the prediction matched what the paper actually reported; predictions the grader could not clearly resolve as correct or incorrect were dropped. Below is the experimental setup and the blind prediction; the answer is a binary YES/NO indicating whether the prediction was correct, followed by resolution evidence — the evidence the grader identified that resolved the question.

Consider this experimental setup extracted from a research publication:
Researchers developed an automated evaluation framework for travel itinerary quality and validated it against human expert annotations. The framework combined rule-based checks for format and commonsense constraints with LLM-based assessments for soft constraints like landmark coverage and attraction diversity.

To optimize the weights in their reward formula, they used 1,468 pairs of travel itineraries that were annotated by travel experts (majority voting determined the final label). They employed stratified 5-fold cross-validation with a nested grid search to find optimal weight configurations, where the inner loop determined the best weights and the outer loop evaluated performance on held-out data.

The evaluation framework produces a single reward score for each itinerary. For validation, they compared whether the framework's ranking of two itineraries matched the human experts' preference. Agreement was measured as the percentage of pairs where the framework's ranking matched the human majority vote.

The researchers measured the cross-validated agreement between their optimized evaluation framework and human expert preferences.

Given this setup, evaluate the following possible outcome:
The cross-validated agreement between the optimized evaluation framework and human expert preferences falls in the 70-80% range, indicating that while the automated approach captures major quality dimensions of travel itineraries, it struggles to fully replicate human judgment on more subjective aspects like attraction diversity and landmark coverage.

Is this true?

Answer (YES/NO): NO